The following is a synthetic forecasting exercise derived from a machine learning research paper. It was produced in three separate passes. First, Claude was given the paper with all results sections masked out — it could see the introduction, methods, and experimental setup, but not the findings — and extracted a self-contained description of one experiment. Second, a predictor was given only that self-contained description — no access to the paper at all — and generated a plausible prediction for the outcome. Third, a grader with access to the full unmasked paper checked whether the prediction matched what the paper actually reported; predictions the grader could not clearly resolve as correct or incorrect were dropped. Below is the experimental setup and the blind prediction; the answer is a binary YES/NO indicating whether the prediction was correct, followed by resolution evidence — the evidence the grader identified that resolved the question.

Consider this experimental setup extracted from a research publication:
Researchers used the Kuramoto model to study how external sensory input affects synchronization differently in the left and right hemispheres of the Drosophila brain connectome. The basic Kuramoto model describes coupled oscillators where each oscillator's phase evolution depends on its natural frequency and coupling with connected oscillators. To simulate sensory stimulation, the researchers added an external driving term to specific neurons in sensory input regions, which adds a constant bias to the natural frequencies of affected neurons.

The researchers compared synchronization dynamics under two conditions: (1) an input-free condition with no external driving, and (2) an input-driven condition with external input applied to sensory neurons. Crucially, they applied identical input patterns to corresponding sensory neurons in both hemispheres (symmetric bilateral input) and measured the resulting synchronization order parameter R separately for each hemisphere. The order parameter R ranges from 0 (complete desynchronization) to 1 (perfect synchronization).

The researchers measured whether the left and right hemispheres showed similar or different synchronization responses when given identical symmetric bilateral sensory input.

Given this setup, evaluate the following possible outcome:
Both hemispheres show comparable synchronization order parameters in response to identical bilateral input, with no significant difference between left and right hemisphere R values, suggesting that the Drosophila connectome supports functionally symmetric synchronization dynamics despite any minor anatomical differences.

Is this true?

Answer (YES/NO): YES